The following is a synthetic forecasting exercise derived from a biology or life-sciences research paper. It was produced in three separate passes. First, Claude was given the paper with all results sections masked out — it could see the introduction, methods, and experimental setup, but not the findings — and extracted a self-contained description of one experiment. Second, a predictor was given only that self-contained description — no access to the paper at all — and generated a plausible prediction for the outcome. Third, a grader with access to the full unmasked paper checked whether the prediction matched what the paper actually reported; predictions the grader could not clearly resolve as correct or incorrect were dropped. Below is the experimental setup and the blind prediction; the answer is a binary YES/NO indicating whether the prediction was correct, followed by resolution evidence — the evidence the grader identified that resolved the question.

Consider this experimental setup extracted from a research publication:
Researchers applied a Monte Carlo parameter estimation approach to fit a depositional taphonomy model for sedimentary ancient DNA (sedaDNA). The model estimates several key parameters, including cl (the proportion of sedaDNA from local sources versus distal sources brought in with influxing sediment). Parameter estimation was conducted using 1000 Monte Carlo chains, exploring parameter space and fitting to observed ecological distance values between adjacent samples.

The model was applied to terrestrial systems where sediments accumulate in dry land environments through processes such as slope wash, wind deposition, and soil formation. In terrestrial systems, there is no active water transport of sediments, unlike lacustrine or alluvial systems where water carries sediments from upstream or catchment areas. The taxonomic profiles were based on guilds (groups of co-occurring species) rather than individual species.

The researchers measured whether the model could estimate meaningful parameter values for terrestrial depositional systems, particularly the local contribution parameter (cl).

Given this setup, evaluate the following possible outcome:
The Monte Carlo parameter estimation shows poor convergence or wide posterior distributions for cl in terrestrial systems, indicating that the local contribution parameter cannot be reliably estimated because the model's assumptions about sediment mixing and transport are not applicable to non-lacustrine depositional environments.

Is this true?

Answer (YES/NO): NO